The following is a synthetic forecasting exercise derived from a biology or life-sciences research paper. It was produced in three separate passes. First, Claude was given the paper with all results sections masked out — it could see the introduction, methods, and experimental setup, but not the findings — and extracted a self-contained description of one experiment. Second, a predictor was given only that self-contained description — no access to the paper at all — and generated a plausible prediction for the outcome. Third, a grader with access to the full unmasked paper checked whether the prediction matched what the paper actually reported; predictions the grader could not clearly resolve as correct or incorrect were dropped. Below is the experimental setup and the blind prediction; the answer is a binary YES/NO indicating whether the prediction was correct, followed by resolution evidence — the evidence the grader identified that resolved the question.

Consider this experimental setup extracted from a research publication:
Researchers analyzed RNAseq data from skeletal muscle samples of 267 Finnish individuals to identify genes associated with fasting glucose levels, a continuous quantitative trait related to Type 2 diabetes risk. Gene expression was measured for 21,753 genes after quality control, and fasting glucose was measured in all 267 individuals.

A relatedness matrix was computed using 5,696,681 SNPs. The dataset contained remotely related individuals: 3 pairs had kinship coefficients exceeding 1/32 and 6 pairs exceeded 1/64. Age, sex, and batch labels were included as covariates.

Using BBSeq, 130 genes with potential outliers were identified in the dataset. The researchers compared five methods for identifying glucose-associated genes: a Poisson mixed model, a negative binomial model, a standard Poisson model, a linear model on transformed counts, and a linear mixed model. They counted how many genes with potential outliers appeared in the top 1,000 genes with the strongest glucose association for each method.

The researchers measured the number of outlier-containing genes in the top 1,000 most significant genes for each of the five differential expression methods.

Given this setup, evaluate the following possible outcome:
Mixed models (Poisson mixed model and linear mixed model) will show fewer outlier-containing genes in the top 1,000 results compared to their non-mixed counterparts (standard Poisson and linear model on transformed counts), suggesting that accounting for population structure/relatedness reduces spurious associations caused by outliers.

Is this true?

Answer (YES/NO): NO